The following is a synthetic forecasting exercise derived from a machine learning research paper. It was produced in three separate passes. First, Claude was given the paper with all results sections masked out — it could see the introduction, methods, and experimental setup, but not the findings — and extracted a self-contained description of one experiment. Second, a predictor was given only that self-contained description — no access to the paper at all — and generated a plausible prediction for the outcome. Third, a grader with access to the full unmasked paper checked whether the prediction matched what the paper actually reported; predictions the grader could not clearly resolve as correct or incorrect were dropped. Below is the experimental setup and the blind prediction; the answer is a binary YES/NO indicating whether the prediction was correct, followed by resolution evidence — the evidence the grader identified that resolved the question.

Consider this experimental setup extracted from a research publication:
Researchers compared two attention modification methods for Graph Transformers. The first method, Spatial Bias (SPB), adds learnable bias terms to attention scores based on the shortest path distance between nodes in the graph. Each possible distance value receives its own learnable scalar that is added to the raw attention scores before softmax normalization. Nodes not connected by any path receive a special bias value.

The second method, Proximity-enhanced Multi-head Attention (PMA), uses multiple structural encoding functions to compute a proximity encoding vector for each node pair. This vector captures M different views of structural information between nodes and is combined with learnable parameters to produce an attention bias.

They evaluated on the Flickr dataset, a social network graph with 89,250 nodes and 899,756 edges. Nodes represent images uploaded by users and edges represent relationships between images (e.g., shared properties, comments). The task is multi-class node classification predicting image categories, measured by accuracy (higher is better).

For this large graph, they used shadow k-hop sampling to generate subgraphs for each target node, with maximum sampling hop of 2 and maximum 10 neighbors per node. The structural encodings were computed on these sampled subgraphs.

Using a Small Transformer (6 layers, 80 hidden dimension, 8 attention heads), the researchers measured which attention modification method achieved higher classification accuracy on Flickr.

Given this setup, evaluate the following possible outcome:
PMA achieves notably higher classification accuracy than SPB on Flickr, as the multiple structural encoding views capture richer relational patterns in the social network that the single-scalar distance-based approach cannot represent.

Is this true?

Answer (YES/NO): NO